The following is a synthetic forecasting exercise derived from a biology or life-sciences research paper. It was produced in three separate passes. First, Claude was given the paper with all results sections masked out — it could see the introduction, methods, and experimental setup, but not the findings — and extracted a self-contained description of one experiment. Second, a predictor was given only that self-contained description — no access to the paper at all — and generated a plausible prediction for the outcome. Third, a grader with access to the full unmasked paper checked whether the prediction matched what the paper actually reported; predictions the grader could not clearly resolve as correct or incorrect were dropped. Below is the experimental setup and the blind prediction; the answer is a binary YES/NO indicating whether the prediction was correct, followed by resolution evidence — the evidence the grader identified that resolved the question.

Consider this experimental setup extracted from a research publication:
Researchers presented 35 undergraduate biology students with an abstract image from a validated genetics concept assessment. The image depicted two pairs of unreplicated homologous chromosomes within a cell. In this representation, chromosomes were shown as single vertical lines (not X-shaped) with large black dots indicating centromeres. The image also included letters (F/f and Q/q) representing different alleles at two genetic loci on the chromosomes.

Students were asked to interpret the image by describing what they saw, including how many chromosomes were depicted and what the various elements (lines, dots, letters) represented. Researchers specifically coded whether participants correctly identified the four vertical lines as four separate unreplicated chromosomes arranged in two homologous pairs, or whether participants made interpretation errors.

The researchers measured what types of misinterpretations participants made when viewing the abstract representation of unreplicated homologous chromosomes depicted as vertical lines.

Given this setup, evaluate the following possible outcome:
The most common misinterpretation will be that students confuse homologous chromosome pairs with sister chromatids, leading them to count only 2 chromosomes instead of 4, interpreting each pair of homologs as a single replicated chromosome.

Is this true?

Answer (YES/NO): NO